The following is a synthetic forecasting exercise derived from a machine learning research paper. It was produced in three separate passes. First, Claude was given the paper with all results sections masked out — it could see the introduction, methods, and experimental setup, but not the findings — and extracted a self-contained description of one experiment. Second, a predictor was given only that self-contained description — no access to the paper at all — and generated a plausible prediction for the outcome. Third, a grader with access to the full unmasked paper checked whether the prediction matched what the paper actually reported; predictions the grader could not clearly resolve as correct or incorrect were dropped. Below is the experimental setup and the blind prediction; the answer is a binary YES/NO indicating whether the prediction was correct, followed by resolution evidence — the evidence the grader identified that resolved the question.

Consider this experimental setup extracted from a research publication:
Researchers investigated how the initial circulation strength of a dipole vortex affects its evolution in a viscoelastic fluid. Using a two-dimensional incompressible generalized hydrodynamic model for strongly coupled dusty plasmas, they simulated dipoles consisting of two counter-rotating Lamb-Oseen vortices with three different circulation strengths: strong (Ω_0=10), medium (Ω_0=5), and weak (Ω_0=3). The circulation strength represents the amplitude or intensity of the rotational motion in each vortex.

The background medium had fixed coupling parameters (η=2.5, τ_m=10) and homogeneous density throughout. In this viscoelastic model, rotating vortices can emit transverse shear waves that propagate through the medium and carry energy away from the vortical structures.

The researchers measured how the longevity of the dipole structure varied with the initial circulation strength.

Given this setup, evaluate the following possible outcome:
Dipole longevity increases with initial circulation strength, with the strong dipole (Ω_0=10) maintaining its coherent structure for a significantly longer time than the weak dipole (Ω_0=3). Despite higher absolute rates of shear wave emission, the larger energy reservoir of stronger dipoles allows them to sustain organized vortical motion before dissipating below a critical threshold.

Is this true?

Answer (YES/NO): YES